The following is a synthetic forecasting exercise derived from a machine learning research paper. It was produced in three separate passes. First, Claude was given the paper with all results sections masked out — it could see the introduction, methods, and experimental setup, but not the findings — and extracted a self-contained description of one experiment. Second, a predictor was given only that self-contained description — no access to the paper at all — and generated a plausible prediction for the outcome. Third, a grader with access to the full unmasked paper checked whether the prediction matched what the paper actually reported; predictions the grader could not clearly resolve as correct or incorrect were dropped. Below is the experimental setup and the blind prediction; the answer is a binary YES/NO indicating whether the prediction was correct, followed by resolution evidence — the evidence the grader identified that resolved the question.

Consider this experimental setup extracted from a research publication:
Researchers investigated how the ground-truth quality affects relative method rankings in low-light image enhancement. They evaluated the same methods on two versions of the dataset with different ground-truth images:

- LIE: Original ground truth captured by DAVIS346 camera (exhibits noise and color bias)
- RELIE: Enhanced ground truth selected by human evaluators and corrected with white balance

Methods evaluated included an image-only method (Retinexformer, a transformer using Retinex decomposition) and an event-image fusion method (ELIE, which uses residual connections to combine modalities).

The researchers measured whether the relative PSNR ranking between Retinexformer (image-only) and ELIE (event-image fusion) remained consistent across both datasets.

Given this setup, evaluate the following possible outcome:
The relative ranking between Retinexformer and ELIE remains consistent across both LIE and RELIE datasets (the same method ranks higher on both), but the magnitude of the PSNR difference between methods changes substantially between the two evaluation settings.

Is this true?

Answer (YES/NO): YES